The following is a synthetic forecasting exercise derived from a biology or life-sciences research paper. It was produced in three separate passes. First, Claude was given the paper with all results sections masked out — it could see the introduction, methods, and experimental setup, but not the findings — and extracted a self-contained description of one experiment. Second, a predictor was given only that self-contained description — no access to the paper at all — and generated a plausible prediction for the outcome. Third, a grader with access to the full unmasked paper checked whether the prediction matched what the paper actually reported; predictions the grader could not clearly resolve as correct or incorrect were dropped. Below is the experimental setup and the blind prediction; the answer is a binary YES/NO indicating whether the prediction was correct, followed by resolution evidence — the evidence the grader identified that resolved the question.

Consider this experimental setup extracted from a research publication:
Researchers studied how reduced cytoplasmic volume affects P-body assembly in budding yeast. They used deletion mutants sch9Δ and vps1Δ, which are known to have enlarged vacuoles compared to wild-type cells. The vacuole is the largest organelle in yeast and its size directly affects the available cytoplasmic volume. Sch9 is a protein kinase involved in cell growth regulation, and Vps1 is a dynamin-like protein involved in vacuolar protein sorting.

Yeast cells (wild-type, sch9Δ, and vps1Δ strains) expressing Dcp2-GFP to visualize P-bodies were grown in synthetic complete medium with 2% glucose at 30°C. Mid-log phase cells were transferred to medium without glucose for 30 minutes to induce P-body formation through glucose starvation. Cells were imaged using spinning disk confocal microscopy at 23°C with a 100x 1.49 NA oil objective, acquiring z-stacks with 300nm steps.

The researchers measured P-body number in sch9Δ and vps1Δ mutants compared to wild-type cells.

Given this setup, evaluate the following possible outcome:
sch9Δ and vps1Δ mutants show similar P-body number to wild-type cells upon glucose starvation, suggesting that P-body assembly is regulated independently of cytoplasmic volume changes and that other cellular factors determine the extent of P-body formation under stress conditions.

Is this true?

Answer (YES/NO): NO